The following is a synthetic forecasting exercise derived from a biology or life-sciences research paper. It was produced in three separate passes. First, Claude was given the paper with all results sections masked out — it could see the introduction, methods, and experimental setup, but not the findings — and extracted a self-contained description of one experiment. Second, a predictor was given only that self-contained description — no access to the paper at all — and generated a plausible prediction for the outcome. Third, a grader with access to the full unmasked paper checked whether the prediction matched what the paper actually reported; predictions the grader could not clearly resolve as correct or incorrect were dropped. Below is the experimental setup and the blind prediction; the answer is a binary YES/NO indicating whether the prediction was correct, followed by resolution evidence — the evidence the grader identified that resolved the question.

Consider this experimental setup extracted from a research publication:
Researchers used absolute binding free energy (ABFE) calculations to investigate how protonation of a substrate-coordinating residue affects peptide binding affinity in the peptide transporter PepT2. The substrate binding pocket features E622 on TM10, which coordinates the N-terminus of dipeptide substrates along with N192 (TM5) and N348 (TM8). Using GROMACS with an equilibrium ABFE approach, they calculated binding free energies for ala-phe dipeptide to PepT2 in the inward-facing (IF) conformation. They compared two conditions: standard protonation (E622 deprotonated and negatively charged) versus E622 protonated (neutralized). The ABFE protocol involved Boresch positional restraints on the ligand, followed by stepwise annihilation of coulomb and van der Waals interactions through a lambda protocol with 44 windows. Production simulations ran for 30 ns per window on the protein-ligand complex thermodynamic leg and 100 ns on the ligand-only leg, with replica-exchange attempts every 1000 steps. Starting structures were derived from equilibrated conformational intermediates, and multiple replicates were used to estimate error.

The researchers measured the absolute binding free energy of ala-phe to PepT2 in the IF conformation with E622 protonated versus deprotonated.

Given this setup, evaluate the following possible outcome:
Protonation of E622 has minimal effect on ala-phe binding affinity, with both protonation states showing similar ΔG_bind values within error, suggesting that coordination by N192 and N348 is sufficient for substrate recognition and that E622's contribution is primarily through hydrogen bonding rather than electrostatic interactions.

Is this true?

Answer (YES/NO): NO